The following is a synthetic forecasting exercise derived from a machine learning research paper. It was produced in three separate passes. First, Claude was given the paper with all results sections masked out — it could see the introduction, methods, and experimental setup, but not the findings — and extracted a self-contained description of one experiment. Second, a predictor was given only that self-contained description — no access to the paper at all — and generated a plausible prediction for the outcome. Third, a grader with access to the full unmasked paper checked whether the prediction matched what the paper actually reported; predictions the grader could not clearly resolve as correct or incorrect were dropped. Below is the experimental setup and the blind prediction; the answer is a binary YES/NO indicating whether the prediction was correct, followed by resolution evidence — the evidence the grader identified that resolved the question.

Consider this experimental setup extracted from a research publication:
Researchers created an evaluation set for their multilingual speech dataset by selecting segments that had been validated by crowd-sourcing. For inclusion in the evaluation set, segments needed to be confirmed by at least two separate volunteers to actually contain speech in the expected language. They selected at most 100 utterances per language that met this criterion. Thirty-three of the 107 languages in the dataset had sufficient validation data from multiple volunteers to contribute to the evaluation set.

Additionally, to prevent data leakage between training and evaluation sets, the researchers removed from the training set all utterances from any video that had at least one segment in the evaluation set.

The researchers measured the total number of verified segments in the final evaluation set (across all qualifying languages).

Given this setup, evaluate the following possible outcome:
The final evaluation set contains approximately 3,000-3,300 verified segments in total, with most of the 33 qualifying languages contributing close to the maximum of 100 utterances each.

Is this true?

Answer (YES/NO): NO